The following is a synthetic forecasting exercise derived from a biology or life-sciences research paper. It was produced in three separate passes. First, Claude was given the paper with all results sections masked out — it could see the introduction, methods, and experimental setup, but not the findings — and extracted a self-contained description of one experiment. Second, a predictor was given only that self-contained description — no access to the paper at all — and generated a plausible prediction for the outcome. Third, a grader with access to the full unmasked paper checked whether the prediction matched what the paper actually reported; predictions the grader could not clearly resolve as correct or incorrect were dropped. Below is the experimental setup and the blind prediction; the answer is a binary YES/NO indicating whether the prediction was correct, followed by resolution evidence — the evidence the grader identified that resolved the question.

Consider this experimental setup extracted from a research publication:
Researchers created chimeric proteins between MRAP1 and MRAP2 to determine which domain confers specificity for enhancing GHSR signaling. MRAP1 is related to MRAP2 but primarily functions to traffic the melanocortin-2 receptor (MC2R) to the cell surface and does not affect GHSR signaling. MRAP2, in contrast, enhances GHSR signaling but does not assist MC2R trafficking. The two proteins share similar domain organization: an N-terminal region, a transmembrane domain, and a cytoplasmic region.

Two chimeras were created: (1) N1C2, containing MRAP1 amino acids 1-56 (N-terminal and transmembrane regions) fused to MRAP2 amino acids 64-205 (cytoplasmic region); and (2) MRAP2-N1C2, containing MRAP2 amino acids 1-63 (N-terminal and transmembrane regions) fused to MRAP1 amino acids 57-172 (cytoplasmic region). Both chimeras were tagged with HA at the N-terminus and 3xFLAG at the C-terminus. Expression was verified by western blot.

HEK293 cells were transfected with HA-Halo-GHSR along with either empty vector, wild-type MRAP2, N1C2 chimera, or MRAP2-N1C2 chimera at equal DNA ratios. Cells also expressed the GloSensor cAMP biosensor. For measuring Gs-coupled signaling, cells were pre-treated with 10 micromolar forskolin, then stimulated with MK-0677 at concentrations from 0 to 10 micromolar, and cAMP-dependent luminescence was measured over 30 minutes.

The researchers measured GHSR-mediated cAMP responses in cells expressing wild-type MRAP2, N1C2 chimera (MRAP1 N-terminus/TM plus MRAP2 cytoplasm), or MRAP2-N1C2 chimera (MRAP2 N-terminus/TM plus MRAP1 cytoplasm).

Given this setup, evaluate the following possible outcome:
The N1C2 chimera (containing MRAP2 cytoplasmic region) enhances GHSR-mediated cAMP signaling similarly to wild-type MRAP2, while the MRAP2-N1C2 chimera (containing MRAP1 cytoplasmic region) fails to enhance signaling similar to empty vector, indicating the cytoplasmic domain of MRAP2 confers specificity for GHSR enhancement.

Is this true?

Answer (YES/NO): YES